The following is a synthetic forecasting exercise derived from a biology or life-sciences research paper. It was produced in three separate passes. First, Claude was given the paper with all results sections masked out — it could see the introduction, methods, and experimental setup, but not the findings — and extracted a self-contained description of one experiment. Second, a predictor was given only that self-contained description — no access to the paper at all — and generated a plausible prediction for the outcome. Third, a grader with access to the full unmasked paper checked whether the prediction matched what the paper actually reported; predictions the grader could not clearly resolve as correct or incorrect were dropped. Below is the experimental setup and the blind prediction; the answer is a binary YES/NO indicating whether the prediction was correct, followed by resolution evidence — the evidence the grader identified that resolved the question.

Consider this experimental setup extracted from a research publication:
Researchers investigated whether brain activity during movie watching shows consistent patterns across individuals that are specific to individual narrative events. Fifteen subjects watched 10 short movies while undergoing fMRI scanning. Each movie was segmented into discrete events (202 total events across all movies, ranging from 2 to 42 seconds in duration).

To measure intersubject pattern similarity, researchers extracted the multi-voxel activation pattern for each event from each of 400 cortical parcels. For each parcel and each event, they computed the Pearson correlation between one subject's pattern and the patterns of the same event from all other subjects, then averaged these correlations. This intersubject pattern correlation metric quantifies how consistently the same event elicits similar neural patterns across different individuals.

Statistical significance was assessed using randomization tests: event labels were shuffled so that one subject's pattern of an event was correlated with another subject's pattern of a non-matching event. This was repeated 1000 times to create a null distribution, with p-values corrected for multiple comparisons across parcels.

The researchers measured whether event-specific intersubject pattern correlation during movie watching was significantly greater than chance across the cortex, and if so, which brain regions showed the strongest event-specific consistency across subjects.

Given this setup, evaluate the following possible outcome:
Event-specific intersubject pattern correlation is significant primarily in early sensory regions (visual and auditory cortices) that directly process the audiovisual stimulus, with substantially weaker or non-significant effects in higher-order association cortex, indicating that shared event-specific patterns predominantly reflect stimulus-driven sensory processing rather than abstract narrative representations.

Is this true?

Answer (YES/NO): NO